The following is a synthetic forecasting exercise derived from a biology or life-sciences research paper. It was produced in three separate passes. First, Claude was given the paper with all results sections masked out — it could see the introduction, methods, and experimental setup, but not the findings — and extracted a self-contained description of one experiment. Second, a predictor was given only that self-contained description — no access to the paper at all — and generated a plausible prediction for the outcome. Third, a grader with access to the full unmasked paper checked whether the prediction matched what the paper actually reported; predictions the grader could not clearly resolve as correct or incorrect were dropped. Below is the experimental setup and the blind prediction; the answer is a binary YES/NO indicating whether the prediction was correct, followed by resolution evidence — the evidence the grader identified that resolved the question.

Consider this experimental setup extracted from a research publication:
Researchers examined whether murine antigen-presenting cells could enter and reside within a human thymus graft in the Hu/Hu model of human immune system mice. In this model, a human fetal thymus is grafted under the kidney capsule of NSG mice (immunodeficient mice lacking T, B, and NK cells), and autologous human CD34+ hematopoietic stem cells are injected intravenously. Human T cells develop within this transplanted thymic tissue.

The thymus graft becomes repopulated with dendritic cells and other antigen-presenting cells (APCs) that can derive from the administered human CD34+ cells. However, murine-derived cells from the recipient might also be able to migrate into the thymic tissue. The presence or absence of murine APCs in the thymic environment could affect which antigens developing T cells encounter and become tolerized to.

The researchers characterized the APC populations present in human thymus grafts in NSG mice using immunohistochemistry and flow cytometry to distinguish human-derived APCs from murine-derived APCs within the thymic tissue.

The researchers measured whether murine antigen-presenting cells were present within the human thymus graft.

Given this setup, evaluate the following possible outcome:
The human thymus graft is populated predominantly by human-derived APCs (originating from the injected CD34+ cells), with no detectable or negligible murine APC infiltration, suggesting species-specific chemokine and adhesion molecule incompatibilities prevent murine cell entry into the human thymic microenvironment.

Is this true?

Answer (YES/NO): NO